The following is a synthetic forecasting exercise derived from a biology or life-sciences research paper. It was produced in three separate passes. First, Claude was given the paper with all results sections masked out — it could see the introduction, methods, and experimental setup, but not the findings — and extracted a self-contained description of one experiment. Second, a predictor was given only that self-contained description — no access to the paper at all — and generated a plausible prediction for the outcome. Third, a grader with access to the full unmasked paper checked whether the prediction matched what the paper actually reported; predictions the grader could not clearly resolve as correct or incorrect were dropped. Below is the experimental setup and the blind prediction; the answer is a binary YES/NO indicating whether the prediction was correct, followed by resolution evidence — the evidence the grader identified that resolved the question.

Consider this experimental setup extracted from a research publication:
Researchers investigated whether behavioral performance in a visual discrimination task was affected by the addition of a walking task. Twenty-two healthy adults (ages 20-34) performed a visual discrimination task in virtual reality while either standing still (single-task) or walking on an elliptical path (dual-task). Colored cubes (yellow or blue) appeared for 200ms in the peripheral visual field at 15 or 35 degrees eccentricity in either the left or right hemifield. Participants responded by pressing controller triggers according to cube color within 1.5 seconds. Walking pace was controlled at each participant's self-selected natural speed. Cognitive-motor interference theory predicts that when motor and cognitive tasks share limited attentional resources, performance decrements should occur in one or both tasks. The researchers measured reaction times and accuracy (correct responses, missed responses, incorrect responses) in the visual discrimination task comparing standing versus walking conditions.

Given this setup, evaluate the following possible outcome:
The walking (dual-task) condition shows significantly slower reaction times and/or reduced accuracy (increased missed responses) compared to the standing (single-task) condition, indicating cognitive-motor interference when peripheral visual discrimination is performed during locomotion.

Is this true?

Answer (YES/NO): NO